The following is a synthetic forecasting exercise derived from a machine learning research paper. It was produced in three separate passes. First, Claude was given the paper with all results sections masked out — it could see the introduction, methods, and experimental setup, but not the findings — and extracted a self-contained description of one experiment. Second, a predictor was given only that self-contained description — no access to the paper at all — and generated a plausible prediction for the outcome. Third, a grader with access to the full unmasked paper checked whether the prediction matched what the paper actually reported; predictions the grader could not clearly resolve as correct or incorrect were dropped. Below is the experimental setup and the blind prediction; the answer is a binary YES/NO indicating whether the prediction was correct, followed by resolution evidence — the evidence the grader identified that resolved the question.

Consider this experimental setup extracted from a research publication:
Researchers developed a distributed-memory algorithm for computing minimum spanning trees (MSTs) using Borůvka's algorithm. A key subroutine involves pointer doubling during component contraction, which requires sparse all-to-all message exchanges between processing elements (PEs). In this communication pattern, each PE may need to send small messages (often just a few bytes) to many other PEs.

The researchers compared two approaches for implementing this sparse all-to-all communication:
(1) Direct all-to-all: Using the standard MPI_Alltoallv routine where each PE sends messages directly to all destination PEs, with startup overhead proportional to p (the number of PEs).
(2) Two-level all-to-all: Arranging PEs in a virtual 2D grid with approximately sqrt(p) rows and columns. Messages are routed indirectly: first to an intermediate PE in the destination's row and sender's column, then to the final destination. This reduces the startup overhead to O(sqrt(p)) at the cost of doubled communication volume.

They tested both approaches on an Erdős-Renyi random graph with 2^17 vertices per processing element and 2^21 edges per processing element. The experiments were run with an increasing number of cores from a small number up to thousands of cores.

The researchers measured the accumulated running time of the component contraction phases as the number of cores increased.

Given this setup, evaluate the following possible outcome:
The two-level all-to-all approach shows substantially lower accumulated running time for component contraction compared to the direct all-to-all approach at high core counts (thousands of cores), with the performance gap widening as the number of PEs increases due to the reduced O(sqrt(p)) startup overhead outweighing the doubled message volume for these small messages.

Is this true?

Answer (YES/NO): YES